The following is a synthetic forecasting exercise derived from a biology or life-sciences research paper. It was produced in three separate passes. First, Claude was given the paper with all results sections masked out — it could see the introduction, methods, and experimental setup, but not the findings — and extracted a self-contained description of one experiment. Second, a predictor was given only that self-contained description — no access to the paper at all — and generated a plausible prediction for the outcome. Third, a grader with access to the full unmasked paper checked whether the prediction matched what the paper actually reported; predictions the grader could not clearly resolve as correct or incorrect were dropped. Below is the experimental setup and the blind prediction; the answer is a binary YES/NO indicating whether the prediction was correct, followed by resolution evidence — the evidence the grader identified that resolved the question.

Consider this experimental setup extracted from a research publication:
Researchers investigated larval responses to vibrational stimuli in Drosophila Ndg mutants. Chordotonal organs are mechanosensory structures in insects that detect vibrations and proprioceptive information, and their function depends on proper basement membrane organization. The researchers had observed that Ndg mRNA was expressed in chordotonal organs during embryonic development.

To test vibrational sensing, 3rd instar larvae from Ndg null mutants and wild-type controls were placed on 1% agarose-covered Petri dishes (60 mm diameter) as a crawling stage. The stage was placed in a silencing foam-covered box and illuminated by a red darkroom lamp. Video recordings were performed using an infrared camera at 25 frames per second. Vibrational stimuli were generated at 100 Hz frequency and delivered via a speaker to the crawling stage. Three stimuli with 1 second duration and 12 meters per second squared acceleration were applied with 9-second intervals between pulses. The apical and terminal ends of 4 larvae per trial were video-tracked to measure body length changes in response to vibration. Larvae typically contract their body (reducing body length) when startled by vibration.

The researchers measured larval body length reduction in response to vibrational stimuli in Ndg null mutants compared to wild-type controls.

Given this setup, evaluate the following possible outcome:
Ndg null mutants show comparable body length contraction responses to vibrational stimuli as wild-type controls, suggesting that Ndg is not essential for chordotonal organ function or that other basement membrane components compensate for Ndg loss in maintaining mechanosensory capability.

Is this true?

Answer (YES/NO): NO